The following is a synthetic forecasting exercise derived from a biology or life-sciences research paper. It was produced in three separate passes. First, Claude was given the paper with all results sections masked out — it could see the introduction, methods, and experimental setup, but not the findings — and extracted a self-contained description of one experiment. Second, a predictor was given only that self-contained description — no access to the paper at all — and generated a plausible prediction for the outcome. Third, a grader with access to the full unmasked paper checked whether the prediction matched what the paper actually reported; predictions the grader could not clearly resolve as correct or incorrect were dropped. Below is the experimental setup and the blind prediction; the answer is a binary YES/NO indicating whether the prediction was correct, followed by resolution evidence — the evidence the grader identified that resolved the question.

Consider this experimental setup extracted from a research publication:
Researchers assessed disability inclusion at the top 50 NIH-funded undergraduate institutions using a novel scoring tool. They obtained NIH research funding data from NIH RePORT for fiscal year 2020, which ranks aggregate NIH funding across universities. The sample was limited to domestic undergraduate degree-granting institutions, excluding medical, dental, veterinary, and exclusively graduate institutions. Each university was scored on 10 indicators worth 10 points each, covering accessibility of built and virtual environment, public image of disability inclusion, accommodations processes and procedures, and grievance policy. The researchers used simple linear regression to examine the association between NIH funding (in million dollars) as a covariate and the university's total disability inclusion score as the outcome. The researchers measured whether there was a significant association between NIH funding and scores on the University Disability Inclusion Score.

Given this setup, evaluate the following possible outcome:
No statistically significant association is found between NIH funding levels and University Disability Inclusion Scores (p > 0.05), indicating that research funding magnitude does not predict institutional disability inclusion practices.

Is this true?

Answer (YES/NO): YES